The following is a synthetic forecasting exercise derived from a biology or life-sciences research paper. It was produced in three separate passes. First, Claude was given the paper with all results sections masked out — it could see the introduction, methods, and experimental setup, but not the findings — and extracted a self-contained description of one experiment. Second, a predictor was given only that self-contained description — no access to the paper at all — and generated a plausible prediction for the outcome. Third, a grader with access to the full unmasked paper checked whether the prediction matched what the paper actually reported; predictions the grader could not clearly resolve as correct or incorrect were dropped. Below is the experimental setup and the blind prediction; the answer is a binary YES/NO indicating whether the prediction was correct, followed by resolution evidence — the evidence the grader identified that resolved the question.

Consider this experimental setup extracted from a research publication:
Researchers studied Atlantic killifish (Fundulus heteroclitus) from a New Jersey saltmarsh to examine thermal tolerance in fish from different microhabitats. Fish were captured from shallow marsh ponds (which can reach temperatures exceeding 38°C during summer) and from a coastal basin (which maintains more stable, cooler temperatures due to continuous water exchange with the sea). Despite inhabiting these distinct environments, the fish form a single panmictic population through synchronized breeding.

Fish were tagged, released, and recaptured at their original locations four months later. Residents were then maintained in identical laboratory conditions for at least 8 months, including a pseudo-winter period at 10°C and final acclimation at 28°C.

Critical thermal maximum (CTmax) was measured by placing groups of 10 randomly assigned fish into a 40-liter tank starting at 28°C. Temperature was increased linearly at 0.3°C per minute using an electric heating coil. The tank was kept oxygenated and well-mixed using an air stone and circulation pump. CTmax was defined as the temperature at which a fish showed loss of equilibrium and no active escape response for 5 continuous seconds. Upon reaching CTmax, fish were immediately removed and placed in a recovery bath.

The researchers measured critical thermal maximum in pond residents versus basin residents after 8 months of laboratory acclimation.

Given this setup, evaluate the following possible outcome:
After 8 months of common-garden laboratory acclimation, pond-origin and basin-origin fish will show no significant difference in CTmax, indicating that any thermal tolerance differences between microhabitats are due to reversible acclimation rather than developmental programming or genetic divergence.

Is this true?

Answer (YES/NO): YES